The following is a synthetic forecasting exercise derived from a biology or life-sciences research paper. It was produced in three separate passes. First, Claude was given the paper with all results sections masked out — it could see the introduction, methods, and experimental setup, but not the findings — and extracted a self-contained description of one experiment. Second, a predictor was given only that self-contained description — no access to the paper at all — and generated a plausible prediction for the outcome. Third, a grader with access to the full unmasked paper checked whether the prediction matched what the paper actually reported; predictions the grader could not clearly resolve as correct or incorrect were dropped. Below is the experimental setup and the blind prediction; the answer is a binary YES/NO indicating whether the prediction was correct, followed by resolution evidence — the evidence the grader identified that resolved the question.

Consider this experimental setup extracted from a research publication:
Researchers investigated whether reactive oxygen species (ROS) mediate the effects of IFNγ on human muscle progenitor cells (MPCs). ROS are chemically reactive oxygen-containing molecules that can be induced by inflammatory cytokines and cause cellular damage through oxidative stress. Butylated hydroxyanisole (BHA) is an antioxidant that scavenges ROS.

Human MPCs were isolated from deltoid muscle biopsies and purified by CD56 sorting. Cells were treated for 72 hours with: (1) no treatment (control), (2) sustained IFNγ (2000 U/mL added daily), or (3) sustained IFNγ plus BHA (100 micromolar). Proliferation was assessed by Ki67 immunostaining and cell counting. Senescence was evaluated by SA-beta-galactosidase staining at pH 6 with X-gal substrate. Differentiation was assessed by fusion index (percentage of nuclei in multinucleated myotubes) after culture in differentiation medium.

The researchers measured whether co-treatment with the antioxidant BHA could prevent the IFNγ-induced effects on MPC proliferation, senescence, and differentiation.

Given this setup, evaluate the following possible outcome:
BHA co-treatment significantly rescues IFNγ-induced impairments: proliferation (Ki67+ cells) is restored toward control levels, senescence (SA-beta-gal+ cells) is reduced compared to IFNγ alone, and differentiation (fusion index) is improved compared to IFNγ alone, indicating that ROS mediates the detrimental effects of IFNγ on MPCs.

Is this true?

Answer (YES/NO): NO